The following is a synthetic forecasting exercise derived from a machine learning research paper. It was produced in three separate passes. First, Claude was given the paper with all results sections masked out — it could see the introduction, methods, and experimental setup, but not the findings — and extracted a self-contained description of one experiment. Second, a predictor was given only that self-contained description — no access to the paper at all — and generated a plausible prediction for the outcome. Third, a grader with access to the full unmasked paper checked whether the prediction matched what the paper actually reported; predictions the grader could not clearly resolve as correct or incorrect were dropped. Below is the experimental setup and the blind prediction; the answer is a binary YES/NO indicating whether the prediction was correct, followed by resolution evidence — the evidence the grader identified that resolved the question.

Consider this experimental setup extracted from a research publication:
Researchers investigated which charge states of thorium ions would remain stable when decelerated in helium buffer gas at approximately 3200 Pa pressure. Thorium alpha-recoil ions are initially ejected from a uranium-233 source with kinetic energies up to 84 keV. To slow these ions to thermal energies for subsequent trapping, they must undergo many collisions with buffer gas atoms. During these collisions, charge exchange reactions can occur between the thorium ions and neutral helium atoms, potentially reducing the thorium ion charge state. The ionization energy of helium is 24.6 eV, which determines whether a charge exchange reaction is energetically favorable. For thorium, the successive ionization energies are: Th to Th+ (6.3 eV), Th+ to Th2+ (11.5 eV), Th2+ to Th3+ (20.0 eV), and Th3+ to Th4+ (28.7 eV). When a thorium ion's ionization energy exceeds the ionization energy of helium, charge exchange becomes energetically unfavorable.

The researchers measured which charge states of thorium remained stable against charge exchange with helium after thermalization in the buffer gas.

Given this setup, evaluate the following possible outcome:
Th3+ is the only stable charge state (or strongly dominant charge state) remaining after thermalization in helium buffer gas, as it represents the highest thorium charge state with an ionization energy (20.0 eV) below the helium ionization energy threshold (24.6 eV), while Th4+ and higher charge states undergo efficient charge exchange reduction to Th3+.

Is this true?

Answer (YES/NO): NO